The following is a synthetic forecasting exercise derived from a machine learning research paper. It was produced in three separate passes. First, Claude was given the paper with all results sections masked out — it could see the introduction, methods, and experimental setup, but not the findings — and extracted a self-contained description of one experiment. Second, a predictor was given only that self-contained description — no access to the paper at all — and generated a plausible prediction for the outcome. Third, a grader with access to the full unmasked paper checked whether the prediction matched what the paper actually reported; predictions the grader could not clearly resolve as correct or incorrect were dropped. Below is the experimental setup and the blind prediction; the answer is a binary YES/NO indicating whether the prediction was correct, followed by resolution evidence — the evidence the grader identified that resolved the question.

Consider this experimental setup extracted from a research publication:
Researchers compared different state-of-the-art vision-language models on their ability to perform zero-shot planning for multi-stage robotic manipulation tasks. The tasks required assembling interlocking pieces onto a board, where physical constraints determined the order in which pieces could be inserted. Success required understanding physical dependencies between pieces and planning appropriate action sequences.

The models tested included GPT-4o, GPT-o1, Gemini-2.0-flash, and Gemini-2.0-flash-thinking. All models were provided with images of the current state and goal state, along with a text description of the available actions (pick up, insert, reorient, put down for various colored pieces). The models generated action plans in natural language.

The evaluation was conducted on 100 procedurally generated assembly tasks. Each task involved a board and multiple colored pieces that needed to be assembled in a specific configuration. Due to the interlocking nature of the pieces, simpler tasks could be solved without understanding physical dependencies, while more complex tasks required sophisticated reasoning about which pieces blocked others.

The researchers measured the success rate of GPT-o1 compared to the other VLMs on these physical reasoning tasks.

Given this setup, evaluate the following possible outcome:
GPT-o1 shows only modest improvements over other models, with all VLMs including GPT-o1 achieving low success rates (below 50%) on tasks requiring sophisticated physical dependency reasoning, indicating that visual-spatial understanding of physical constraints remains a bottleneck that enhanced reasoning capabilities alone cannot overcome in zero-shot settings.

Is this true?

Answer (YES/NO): YES